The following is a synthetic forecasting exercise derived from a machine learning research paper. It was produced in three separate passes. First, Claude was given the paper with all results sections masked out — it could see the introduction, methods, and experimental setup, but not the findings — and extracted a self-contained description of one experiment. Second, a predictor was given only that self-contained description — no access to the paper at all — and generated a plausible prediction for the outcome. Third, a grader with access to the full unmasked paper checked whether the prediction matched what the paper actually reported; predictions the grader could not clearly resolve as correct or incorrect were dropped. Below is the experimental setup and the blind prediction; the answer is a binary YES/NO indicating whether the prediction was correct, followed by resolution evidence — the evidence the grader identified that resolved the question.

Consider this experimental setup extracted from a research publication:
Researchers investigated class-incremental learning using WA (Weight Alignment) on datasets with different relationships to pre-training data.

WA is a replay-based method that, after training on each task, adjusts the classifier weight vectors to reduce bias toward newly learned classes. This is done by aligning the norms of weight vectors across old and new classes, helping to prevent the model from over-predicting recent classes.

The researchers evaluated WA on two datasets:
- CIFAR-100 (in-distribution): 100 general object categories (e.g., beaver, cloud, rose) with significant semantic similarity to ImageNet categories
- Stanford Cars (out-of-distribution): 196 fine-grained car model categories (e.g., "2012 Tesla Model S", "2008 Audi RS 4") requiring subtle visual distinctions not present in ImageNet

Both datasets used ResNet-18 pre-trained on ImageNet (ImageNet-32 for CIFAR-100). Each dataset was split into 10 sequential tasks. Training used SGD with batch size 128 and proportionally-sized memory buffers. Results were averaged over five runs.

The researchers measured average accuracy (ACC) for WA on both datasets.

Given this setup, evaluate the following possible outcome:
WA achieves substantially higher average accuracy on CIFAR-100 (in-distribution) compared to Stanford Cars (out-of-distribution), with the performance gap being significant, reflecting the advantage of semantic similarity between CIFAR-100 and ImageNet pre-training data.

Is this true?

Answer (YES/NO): YES